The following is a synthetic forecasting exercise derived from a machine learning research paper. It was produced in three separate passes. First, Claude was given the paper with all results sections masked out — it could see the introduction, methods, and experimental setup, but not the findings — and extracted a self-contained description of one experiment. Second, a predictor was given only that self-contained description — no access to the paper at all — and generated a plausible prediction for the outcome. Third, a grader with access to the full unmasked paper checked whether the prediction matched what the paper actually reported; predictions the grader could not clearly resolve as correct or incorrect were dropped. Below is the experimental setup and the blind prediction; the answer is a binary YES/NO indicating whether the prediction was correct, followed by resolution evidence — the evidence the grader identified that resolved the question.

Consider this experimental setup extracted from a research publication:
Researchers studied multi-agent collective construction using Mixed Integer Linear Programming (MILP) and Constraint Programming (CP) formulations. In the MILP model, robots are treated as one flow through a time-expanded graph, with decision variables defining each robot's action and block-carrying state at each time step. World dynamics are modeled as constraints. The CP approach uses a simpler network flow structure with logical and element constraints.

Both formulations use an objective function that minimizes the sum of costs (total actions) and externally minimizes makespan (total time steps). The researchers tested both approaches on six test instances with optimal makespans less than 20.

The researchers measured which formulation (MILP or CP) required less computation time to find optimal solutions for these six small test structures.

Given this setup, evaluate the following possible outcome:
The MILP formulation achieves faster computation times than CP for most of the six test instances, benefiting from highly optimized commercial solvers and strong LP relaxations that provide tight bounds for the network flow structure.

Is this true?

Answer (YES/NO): YES